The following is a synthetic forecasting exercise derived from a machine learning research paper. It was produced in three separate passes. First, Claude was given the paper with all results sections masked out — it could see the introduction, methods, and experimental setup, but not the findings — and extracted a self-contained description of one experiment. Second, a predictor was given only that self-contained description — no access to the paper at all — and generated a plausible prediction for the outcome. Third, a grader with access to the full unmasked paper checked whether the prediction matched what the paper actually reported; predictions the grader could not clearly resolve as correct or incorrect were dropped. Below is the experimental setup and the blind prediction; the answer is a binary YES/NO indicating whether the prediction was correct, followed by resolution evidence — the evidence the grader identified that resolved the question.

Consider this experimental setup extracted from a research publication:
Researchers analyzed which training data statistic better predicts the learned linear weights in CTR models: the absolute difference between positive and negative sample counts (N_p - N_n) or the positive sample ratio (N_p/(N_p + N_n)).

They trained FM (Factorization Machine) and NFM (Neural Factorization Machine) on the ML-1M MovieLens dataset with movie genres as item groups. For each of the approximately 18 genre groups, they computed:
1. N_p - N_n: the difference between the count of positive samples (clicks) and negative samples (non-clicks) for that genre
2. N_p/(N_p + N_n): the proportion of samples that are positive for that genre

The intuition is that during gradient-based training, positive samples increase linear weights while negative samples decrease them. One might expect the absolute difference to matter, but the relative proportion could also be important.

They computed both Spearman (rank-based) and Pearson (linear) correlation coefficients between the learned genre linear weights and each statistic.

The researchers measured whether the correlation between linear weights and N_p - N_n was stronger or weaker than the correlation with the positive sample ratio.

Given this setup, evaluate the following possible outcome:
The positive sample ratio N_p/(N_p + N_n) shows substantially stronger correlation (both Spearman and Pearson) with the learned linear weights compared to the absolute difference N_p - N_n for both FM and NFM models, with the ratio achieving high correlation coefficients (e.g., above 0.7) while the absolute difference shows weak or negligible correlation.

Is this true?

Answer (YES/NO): NO